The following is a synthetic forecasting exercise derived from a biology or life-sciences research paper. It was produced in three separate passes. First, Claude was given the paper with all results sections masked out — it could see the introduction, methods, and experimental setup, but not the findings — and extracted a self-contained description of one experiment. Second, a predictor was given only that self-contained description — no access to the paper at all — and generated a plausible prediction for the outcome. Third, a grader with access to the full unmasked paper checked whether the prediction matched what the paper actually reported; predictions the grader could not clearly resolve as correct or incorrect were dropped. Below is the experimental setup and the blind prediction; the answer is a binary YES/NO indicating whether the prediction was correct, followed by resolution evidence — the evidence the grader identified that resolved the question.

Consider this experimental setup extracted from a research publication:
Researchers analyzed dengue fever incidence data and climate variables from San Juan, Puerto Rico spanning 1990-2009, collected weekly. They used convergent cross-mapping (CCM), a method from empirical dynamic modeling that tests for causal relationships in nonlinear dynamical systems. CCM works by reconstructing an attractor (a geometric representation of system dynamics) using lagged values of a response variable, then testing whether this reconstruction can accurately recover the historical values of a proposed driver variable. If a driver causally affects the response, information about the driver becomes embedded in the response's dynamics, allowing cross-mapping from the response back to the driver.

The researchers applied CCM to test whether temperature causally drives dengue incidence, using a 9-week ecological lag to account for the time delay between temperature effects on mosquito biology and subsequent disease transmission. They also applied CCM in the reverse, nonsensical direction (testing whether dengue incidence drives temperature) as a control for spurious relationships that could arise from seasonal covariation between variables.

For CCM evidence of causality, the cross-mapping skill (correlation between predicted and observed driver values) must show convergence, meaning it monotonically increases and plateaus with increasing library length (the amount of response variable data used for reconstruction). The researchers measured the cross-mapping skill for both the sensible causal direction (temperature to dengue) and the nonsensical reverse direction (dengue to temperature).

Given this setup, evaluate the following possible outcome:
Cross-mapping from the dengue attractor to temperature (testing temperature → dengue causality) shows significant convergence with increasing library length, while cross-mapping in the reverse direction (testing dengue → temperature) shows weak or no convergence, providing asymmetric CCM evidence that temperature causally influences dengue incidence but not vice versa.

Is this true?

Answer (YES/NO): YES